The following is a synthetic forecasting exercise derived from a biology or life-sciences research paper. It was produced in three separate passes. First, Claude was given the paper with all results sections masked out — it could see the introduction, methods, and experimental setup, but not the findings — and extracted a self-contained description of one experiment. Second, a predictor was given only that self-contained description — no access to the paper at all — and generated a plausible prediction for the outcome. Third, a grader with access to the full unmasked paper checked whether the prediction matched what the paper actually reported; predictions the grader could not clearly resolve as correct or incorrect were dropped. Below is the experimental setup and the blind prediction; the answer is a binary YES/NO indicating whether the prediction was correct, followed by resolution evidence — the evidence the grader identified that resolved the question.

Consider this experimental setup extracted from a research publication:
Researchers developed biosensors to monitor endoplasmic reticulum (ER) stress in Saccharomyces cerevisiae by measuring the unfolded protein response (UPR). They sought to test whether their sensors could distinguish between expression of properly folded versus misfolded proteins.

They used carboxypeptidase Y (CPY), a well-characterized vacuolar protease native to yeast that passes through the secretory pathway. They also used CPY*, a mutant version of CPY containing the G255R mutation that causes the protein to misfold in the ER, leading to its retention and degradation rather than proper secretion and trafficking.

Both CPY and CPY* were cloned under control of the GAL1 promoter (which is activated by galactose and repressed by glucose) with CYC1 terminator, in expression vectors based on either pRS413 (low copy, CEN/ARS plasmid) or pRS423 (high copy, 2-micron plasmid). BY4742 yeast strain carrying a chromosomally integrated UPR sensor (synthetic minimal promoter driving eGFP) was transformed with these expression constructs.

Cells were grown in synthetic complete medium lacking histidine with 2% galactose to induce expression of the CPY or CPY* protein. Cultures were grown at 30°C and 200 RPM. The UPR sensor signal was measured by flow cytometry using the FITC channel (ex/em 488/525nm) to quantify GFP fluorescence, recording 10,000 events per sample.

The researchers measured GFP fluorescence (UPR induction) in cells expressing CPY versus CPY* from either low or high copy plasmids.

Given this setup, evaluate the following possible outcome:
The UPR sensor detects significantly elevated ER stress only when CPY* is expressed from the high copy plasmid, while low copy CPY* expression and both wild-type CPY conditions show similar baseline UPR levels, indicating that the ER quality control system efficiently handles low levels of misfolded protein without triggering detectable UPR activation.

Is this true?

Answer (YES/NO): NO